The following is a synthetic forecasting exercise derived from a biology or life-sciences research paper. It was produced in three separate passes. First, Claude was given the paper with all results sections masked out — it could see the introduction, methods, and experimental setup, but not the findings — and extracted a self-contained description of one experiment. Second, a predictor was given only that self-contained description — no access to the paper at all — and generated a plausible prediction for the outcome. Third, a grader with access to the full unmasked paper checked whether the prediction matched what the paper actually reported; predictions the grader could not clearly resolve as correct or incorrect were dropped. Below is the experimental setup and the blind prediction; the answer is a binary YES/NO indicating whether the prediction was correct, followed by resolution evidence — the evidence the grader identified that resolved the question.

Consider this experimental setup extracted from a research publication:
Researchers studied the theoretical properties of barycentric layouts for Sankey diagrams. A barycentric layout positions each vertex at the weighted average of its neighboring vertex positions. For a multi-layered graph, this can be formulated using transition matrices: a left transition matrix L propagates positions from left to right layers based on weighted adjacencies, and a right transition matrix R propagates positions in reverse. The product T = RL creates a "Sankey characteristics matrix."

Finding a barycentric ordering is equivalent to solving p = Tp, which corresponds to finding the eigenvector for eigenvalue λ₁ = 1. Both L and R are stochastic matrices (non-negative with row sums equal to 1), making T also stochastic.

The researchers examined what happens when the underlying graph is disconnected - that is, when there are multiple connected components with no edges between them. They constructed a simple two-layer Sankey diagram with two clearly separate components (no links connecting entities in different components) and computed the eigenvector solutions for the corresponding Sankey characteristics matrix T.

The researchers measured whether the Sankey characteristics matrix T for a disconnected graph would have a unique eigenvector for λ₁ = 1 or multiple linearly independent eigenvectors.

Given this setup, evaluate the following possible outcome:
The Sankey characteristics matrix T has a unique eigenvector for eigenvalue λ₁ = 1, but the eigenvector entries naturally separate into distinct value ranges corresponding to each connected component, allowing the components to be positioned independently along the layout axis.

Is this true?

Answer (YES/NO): NO